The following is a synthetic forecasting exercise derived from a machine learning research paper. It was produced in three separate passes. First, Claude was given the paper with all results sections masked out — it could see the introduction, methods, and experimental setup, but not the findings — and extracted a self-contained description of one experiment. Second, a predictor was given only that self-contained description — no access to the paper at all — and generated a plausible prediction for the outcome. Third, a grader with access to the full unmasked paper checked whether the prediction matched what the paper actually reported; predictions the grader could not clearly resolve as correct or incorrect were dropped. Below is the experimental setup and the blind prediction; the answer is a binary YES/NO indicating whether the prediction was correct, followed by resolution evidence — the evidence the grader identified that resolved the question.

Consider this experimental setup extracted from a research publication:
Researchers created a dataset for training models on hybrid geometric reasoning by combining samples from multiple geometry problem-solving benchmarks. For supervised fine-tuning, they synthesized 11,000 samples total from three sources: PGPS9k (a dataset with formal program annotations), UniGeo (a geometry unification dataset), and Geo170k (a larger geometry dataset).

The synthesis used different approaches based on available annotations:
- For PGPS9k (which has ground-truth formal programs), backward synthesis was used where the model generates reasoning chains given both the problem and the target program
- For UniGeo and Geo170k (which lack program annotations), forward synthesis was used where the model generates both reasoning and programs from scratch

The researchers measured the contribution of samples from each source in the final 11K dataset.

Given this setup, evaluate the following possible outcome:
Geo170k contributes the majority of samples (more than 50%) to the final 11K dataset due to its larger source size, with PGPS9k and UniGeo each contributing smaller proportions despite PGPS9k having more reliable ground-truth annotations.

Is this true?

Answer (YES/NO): NO